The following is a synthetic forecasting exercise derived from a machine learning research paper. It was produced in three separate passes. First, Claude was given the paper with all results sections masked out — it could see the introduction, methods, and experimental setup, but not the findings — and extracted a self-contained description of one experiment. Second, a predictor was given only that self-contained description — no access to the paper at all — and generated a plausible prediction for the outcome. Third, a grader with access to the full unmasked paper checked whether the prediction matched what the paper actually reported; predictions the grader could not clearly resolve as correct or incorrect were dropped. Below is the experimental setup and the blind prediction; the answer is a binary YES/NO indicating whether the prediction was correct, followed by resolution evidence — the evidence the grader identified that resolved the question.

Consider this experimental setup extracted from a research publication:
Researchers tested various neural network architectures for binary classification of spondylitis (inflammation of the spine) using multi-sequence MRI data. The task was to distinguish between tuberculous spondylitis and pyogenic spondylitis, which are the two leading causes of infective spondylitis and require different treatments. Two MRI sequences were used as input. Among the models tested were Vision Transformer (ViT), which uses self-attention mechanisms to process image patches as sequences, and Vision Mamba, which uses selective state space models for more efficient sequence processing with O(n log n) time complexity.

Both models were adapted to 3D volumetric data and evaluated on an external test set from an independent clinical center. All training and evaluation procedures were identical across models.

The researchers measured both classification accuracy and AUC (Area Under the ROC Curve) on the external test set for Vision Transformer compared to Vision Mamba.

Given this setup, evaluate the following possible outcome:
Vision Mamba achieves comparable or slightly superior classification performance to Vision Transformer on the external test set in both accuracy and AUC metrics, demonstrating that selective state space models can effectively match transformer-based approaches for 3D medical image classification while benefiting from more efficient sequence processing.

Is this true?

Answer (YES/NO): NO